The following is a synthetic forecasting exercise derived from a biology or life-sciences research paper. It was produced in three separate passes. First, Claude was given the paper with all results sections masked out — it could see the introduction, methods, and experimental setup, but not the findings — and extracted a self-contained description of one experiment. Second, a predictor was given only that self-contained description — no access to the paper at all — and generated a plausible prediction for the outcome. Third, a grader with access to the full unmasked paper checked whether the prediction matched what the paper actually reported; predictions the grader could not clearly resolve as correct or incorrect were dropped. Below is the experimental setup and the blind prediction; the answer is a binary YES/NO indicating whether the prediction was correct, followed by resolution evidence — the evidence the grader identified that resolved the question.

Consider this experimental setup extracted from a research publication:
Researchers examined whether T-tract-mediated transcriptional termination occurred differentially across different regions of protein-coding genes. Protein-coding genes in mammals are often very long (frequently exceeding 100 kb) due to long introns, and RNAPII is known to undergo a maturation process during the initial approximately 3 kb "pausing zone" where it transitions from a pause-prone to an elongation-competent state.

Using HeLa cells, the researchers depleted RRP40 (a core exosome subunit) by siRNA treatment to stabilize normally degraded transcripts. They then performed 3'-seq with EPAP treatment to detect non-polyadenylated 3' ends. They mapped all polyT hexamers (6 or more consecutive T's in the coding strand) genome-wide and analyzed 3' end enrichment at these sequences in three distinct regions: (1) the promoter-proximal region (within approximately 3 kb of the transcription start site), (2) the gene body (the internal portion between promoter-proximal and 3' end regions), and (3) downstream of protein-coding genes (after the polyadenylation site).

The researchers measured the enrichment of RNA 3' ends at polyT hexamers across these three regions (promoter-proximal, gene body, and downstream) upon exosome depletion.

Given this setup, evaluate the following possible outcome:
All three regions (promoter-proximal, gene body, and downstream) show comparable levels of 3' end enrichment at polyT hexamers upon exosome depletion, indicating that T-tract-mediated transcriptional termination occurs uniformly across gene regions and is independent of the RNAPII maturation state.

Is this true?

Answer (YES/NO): NO